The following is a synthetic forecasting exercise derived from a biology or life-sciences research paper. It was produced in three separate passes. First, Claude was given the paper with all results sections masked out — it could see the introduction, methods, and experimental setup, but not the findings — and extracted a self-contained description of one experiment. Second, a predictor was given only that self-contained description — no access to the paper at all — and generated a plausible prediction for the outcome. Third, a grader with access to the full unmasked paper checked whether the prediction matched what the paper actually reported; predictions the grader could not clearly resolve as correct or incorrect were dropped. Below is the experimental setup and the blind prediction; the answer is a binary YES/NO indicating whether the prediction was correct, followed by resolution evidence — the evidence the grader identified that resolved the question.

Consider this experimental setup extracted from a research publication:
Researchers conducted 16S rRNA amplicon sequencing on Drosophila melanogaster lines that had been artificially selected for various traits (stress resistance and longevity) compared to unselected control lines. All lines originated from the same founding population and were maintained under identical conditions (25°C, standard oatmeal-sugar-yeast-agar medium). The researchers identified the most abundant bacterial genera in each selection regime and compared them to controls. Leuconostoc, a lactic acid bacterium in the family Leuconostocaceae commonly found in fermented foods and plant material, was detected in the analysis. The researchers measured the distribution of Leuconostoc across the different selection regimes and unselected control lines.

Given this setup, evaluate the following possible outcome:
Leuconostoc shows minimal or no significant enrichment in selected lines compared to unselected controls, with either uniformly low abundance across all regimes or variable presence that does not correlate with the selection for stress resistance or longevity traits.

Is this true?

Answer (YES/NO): NO